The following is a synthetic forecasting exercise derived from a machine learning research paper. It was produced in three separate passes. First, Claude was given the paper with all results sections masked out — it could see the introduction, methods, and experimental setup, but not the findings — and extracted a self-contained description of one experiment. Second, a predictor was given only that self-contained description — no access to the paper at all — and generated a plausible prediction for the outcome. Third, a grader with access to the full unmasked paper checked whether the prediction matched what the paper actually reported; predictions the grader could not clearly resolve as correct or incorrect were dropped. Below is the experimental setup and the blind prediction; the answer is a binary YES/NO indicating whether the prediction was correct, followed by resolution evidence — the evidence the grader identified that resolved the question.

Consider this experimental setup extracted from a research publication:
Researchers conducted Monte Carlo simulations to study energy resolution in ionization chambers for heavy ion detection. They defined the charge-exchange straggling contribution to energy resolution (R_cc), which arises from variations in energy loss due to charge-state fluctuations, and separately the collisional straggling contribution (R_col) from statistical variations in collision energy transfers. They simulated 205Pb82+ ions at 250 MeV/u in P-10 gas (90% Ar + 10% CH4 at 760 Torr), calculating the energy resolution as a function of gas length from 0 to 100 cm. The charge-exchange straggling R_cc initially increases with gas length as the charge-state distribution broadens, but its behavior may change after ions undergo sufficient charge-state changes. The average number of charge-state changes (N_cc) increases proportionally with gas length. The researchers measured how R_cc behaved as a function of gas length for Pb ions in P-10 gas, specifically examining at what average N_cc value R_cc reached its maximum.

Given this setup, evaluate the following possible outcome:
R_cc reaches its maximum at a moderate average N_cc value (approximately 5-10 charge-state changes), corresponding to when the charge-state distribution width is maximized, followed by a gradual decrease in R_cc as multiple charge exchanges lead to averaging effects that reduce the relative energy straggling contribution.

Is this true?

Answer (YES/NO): NO